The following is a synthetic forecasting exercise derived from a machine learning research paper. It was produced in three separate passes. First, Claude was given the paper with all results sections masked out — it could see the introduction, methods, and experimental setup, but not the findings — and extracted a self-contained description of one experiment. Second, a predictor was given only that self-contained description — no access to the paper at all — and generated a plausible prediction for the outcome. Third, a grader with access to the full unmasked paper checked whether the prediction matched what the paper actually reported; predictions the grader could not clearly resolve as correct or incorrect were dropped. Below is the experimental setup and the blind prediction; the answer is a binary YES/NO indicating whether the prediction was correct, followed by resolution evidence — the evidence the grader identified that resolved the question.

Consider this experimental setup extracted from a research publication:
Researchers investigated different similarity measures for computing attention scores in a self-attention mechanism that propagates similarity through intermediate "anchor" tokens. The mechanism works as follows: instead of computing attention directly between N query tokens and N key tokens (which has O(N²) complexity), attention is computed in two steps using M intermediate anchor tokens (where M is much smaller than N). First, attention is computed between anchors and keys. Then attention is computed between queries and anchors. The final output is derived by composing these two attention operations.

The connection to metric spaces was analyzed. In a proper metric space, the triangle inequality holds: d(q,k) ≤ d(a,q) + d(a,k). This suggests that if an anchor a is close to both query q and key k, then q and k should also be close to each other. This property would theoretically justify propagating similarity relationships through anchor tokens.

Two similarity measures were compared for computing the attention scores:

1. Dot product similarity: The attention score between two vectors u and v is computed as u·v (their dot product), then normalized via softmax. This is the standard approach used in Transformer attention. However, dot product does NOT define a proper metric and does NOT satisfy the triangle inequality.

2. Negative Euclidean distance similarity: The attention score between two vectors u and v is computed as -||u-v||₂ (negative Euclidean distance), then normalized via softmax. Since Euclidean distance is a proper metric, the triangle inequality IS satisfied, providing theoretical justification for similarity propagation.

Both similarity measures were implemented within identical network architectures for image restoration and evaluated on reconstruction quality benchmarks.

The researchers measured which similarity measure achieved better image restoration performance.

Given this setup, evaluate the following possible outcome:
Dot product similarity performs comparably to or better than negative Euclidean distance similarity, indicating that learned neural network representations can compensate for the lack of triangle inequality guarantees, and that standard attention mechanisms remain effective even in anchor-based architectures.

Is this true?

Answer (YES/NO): YES